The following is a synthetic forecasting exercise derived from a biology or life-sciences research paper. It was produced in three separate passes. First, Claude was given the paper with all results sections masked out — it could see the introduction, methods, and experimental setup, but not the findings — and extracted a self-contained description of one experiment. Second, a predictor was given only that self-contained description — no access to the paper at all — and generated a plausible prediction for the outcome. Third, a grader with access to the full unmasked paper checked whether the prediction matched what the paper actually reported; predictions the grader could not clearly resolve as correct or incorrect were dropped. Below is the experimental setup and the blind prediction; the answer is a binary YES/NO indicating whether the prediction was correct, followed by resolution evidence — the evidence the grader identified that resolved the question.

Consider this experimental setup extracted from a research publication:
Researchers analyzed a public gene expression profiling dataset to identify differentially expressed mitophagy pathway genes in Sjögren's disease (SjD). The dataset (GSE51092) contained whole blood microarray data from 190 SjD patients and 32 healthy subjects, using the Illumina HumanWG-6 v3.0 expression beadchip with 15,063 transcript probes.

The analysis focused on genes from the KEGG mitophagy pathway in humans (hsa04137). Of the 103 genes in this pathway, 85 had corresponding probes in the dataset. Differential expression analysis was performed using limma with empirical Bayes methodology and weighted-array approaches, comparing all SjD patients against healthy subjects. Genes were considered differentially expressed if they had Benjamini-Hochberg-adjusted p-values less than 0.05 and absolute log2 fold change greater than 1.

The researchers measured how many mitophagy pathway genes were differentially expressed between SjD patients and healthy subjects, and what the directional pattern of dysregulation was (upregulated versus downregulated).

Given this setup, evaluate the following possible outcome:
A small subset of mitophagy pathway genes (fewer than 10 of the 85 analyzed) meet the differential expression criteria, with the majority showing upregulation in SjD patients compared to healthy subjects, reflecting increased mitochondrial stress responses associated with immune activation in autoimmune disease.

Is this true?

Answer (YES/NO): NO